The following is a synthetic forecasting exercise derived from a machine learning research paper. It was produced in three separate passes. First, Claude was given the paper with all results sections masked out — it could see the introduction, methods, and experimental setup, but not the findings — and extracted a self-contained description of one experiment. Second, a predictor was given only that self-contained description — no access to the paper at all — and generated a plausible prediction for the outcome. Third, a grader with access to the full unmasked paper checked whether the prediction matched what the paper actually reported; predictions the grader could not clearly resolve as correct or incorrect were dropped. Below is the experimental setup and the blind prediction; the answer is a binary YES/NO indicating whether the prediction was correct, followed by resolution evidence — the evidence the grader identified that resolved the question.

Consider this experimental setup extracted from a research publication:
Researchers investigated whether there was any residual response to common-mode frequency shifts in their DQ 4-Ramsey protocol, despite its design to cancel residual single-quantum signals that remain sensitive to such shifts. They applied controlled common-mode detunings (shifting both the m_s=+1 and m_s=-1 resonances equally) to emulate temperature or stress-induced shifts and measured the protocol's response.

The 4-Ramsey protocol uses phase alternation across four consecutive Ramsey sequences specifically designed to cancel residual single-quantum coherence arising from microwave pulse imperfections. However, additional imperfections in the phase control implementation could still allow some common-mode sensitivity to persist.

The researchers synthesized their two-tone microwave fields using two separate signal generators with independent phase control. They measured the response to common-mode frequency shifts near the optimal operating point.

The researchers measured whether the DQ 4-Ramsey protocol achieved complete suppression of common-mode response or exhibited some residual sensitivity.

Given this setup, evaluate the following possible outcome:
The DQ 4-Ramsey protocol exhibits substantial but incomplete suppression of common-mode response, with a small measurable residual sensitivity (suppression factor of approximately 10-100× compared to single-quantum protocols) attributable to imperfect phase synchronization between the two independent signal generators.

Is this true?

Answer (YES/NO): YES